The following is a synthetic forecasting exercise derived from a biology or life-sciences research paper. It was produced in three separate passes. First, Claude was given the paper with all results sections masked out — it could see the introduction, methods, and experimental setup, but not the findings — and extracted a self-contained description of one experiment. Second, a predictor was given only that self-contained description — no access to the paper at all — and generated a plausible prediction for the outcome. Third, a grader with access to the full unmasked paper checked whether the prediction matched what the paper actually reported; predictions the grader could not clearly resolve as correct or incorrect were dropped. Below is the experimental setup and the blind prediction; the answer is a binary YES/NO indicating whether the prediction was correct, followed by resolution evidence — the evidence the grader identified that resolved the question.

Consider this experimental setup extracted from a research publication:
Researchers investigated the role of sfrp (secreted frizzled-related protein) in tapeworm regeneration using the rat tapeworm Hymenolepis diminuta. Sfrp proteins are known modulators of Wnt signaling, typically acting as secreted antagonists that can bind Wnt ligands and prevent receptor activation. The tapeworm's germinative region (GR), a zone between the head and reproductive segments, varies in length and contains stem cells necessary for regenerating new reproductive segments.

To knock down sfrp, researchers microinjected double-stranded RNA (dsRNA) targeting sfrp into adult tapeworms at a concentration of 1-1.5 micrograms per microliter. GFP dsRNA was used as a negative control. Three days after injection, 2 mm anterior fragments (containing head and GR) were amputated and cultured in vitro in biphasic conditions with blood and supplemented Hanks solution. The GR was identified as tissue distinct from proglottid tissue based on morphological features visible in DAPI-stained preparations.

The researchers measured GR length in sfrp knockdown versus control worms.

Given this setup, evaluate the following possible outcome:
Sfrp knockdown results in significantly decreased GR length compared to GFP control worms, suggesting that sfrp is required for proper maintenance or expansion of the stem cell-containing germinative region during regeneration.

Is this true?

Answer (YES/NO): YES